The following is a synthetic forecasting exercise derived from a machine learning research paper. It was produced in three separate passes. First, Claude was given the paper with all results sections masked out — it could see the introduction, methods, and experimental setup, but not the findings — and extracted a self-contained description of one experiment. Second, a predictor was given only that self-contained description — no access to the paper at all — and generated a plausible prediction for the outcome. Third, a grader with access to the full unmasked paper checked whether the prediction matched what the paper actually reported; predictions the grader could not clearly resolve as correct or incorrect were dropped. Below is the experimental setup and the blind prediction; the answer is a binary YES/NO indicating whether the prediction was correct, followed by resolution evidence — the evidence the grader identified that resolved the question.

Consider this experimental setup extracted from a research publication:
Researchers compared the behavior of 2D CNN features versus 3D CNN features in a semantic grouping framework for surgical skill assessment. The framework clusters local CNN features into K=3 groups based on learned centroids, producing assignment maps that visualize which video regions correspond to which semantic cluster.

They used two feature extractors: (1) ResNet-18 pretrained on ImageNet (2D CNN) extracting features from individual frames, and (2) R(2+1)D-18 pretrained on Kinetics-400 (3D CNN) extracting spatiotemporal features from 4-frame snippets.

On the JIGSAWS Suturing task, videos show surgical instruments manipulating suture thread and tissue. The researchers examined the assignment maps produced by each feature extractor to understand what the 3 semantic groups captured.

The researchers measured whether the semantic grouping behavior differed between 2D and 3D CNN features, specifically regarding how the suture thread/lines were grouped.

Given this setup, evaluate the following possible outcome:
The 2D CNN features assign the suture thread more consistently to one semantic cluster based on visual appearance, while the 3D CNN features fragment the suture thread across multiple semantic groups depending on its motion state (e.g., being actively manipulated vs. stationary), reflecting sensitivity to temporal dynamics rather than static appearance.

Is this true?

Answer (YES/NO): NO